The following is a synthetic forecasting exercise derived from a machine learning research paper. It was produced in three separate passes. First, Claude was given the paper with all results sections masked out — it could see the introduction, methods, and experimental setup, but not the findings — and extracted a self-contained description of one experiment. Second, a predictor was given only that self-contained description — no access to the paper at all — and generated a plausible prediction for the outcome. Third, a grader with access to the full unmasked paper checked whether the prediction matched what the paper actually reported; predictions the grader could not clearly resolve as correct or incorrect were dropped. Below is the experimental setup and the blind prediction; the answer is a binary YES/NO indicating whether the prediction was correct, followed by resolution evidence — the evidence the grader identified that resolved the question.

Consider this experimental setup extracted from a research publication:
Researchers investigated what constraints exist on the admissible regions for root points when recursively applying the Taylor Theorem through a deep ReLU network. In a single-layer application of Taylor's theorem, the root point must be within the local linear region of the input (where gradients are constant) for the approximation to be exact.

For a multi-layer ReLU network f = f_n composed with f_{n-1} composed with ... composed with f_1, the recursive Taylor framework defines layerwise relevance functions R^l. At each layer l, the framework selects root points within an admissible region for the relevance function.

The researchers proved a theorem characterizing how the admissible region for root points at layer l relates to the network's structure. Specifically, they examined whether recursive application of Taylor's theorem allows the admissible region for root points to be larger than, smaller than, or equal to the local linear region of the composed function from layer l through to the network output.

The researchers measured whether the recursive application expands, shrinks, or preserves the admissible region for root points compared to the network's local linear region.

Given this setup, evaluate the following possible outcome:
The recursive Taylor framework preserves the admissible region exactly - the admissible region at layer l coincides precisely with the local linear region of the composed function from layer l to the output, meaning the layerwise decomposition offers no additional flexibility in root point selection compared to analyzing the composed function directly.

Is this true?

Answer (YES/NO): NO